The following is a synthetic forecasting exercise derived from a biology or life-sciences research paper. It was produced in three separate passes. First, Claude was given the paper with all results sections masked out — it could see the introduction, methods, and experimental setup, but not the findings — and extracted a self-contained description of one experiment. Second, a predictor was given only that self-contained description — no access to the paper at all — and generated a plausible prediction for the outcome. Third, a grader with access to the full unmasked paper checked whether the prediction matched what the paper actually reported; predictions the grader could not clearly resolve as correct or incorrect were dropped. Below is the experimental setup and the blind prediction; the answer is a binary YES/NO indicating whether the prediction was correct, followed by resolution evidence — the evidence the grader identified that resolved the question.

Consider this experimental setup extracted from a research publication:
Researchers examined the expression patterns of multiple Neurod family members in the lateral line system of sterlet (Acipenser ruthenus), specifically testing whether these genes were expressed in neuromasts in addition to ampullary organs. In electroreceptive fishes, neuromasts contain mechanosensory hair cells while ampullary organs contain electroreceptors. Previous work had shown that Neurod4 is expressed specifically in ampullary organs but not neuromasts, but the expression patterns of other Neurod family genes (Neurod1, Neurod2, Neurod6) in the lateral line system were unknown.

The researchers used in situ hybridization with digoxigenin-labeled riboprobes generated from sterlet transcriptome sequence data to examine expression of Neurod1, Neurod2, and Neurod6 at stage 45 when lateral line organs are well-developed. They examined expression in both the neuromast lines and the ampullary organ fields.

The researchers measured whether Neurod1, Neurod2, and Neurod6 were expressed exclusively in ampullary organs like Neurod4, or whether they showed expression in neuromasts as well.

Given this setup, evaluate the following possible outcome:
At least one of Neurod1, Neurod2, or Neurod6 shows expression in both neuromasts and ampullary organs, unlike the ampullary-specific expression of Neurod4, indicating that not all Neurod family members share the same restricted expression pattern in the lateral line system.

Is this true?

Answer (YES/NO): YES